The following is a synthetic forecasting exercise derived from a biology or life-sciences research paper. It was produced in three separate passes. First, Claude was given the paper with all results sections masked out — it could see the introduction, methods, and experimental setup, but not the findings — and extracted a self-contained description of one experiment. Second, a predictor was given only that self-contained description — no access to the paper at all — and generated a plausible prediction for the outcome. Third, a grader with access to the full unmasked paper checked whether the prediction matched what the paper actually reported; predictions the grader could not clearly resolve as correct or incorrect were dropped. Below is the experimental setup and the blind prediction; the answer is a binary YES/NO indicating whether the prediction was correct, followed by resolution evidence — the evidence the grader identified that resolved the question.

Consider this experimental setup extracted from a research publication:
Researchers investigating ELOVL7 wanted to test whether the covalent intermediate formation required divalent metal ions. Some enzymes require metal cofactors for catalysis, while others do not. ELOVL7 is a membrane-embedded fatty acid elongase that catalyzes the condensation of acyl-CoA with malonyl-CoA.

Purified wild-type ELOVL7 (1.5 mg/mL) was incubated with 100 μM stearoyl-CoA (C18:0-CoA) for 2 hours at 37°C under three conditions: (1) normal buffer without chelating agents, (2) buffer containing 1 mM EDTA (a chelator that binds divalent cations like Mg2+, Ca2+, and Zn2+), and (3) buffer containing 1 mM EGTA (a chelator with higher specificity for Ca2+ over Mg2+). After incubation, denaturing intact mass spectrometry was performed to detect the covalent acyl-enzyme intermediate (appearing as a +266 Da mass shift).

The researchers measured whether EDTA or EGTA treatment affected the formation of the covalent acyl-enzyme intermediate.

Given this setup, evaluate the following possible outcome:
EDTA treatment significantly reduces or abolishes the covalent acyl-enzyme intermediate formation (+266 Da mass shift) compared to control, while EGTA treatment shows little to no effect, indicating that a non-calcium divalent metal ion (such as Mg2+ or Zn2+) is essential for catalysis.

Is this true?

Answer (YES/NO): NO